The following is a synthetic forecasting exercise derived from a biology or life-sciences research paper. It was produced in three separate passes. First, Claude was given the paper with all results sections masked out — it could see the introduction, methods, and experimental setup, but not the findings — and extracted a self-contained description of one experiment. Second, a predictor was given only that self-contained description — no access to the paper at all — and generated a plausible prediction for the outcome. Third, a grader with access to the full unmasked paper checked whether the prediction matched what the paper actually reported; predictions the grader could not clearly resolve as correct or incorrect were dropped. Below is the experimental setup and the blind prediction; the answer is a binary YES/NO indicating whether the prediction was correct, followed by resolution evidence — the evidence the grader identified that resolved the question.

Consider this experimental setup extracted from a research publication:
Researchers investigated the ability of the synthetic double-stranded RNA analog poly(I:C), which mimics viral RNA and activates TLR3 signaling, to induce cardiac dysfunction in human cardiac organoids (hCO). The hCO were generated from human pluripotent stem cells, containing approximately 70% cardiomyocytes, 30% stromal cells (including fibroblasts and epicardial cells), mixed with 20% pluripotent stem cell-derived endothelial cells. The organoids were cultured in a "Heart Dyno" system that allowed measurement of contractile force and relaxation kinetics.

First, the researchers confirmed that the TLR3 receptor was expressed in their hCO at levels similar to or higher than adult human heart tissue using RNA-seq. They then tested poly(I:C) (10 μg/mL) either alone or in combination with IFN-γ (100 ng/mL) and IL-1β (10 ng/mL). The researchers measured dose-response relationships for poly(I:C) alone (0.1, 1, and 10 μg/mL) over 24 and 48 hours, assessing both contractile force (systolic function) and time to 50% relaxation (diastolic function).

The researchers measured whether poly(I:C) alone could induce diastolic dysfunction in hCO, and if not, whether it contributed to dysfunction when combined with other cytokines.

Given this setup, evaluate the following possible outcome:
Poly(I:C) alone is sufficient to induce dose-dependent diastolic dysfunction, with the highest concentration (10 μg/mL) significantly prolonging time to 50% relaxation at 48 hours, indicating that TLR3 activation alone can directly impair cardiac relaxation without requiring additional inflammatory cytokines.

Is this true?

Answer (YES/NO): NO